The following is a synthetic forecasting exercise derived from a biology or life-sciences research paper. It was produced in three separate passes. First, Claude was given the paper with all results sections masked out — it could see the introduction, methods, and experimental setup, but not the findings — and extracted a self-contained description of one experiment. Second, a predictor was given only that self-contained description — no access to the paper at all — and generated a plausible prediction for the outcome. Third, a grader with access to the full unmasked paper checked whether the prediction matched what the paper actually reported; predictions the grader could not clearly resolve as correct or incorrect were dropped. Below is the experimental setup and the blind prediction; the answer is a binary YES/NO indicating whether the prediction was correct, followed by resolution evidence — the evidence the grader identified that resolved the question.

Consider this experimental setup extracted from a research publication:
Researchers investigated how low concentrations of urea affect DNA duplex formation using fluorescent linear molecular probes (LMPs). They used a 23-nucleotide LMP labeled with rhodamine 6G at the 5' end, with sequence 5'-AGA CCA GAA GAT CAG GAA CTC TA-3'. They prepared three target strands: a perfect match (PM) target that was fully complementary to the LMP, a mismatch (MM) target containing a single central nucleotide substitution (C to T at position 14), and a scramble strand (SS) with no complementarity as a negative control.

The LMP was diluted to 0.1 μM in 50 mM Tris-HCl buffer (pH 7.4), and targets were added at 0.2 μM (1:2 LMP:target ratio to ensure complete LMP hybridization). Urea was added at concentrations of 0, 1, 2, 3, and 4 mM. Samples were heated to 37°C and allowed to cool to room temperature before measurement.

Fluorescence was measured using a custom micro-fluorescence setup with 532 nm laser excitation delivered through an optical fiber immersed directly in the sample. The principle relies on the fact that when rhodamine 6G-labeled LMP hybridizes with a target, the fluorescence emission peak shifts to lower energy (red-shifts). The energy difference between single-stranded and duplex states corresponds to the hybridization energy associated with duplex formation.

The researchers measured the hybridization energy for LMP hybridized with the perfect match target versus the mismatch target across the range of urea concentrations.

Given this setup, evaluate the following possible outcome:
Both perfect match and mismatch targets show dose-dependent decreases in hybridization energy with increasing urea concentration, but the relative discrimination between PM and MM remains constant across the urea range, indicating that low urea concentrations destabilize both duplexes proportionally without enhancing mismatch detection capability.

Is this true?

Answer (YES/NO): NO